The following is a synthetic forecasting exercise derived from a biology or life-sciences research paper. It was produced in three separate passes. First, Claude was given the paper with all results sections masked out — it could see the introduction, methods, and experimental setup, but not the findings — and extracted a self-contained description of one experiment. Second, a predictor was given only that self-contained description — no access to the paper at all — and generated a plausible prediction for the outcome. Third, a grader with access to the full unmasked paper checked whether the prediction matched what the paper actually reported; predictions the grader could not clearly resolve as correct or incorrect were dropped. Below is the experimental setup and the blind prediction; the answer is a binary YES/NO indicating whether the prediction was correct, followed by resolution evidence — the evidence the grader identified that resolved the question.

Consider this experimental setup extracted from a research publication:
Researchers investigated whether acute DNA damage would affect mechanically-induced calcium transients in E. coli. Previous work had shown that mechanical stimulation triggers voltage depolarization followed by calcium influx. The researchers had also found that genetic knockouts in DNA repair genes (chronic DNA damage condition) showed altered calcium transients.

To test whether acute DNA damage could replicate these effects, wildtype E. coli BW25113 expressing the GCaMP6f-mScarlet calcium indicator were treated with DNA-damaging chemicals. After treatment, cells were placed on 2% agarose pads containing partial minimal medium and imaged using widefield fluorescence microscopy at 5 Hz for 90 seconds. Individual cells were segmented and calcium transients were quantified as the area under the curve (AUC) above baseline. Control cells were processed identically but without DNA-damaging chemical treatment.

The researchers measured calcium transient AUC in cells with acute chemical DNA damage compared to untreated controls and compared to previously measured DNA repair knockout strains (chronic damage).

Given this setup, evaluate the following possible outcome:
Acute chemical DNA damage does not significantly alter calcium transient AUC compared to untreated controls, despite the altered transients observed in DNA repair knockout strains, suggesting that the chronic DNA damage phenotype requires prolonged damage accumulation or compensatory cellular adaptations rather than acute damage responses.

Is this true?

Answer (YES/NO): YES